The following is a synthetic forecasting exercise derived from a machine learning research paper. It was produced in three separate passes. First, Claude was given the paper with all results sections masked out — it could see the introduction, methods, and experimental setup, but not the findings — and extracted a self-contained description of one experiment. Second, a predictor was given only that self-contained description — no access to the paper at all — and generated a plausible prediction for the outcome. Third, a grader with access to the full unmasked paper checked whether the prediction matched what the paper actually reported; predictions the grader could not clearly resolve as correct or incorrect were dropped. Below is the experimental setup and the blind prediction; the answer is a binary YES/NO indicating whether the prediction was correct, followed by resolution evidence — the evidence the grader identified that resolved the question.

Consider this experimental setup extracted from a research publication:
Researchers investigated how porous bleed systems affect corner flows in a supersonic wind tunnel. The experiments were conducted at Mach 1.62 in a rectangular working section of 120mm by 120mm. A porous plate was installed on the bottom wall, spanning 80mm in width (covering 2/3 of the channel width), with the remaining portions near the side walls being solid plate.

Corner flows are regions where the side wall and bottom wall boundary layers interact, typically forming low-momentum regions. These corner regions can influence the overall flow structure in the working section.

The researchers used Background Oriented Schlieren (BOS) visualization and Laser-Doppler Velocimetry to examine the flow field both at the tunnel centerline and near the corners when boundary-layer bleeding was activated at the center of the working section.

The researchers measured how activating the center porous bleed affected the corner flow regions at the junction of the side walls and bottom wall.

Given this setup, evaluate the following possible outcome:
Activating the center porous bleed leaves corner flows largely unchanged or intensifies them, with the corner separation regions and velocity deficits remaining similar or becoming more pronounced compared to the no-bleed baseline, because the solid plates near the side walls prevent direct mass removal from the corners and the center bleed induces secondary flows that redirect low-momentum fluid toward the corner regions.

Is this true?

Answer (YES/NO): YES